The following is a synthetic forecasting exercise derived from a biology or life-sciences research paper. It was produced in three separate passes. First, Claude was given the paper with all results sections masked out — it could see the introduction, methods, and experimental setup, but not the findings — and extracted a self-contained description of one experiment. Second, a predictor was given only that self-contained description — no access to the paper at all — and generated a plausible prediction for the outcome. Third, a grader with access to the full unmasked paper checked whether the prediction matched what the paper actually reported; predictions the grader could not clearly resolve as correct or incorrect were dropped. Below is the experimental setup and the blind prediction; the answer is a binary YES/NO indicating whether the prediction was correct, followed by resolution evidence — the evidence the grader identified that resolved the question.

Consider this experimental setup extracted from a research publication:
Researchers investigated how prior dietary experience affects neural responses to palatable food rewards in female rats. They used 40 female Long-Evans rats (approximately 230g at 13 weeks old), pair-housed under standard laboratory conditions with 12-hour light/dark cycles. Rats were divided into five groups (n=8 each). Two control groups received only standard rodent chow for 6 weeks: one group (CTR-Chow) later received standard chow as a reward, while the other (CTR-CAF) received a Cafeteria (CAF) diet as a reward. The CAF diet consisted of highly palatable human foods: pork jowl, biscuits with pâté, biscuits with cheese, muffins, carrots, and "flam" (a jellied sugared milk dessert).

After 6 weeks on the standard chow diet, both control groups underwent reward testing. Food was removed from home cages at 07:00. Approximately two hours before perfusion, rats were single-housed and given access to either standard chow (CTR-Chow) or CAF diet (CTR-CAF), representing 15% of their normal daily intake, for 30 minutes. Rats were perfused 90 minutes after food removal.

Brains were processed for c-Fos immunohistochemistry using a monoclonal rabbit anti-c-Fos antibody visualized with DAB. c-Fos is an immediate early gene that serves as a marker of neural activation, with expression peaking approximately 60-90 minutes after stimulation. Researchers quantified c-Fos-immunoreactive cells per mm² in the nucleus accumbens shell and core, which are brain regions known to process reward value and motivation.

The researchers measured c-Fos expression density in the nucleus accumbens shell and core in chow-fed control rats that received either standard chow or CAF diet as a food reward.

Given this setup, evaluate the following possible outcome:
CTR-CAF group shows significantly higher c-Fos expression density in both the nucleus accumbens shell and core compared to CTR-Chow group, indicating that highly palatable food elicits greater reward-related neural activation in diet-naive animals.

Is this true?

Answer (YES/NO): NO